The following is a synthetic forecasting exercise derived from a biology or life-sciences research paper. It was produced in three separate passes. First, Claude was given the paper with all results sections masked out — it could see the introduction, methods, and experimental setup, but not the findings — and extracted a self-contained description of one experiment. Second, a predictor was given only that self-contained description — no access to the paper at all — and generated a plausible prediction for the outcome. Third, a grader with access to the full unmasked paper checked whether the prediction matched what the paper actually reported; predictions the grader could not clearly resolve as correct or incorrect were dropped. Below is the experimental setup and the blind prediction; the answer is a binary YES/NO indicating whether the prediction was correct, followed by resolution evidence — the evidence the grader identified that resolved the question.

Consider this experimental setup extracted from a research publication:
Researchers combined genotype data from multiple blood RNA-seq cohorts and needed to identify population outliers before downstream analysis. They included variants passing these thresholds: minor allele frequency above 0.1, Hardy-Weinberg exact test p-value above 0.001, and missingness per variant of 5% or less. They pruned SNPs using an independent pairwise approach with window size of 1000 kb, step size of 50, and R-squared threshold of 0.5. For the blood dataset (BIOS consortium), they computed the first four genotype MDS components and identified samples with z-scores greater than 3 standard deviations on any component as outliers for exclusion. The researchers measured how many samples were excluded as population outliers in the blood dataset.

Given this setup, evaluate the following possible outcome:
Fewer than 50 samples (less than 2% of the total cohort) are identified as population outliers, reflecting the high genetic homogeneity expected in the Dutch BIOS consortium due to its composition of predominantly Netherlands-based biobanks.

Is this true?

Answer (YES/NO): YES